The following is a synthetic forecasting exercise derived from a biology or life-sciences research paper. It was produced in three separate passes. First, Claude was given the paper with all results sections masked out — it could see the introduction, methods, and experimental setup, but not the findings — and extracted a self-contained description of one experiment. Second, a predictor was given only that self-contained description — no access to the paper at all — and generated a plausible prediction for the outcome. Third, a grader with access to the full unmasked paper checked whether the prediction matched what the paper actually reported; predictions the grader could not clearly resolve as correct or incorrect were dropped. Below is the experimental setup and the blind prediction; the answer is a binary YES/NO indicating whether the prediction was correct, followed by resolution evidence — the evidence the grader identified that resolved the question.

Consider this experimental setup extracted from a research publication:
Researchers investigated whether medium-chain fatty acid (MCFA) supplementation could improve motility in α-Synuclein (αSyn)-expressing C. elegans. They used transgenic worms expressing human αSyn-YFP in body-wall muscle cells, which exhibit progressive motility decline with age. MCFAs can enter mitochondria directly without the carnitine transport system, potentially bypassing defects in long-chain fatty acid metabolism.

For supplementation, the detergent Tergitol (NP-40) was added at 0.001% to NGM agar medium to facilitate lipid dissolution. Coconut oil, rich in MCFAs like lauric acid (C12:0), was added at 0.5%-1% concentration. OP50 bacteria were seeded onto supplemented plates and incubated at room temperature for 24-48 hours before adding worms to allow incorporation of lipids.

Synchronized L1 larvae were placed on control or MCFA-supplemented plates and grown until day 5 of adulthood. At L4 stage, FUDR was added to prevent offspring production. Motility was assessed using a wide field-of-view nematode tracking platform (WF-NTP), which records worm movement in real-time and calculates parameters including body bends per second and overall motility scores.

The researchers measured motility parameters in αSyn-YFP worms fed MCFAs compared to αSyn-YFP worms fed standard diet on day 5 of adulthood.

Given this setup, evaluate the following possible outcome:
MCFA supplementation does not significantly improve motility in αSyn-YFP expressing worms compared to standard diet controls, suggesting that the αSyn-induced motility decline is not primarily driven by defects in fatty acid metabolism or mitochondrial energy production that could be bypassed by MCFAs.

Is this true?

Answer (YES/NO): NO